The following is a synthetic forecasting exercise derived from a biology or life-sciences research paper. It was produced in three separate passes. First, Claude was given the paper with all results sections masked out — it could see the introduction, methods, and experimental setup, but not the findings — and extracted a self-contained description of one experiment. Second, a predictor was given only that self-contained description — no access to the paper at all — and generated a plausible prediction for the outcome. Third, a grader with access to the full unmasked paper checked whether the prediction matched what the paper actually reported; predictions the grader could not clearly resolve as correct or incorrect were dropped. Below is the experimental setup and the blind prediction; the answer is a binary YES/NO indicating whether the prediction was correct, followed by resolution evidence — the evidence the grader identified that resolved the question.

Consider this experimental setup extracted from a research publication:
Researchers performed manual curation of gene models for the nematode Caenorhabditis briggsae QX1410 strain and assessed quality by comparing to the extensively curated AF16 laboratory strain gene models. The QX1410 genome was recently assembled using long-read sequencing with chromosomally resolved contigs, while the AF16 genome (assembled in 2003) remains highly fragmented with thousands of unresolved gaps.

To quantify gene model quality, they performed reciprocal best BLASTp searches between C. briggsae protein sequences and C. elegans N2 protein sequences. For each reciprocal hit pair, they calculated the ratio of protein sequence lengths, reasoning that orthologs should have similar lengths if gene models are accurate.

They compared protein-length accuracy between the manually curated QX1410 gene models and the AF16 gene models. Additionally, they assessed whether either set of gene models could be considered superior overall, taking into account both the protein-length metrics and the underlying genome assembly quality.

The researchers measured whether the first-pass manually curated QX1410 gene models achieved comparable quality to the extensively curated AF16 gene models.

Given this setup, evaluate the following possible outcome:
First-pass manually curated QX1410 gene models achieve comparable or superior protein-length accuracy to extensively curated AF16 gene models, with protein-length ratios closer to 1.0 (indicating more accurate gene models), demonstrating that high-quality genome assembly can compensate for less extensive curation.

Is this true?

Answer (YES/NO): NO